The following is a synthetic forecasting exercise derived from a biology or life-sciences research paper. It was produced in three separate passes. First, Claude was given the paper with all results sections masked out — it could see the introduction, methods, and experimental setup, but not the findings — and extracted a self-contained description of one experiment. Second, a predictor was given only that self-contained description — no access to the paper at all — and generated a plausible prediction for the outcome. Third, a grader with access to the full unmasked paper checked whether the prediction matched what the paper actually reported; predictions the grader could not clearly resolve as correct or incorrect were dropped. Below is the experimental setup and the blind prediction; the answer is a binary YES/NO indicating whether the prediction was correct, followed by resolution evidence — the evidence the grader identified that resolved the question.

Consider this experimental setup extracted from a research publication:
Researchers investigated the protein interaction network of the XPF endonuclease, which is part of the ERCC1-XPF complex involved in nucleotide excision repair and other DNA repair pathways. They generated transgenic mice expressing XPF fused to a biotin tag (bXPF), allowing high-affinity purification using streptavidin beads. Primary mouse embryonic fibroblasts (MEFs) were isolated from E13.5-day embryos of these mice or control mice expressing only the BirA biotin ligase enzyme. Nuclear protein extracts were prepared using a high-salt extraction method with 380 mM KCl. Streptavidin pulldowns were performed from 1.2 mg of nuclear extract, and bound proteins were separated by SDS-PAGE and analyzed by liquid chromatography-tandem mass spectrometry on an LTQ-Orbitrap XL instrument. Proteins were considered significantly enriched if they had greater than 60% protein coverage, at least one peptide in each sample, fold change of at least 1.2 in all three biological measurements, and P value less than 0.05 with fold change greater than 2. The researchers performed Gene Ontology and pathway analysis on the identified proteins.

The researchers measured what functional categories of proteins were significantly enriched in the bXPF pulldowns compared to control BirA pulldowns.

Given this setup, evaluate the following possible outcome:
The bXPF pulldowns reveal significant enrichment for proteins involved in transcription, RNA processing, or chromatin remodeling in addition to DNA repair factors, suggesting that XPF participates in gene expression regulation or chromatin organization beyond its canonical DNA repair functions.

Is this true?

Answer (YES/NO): NO